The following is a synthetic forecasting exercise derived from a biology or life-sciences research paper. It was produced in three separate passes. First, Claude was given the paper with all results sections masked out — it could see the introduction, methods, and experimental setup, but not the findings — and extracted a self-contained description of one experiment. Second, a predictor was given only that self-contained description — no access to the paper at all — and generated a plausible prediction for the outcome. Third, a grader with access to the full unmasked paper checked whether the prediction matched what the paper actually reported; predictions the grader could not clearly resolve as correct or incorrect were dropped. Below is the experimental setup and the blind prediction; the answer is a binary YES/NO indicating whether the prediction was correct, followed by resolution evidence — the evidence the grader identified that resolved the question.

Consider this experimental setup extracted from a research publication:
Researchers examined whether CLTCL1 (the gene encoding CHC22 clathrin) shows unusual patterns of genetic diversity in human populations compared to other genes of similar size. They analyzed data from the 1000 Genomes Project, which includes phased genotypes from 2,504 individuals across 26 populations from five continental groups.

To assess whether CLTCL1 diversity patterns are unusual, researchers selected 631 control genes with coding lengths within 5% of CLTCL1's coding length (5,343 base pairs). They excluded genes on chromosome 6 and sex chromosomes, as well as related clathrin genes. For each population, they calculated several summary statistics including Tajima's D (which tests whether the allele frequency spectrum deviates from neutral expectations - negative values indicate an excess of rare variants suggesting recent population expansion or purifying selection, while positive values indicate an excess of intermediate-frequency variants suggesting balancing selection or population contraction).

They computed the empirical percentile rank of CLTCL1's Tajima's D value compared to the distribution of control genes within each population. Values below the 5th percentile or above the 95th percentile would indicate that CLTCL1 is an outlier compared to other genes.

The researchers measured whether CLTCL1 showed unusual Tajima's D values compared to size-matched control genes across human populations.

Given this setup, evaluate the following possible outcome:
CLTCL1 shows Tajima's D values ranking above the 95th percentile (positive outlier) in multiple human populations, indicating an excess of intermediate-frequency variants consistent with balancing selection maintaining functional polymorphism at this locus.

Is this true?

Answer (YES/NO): NO